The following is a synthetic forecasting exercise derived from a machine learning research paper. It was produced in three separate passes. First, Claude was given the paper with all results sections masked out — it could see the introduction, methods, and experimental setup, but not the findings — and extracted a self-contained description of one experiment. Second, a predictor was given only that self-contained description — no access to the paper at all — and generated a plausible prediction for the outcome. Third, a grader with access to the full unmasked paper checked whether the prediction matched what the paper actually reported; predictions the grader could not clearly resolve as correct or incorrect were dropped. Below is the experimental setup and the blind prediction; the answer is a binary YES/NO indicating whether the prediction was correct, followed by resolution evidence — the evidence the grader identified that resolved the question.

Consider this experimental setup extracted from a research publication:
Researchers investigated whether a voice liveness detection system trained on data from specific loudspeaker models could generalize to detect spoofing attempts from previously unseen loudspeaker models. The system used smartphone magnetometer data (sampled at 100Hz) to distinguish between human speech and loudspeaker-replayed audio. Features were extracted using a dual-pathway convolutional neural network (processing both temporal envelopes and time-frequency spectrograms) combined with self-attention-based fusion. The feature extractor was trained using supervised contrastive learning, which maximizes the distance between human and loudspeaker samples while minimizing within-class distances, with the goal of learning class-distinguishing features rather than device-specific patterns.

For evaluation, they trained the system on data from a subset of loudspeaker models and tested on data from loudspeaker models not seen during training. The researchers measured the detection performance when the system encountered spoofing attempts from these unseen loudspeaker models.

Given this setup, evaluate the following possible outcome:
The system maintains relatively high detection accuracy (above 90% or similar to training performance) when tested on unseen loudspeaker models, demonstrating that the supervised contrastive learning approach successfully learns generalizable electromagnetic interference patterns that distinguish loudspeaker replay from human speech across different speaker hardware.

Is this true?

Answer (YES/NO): YES